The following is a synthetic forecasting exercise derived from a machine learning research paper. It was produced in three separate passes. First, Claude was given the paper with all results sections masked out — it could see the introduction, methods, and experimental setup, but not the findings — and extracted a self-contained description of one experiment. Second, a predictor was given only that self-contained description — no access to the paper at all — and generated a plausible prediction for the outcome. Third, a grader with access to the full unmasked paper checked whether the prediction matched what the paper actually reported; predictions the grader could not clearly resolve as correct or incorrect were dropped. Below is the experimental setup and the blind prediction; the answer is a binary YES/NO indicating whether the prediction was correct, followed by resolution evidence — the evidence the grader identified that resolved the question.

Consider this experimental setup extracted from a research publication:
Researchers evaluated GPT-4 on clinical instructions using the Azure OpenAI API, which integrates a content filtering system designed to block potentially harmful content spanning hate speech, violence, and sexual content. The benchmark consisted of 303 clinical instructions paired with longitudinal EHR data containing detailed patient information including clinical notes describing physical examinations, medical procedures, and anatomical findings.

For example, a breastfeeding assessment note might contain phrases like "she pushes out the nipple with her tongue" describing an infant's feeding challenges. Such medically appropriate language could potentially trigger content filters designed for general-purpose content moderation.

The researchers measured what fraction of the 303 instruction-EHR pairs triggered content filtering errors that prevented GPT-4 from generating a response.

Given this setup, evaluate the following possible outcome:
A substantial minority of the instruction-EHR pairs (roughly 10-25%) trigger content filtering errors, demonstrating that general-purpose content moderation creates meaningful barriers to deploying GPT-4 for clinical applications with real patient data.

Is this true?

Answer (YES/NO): YES